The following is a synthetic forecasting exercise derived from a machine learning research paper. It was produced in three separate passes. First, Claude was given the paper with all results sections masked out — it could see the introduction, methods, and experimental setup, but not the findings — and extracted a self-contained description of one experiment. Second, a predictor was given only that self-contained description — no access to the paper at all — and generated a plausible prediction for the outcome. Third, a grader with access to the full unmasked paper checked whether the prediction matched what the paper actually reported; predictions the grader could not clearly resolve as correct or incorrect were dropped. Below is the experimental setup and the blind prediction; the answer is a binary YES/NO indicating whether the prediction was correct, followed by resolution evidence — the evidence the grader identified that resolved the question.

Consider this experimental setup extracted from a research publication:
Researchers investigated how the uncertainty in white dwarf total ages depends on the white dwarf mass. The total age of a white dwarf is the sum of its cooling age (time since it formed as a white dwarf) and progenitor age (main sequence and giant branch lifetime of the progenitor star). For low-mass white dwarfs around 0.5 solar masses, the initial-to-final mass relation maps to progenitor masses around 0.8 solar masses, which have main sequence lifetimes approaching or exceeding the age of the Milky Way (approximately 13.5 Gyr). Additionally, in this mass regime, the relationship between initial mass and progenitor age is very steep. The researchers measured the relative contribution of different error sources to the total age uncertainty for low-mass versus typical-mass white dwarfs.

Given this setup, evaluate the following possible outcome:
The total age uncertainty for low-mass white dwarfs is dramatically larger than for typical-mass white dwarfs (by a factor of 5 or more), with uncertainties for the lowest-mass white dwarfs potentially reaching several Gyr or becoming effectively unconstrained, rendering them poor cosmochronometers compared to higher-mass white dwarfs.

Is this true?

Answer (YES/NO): NO